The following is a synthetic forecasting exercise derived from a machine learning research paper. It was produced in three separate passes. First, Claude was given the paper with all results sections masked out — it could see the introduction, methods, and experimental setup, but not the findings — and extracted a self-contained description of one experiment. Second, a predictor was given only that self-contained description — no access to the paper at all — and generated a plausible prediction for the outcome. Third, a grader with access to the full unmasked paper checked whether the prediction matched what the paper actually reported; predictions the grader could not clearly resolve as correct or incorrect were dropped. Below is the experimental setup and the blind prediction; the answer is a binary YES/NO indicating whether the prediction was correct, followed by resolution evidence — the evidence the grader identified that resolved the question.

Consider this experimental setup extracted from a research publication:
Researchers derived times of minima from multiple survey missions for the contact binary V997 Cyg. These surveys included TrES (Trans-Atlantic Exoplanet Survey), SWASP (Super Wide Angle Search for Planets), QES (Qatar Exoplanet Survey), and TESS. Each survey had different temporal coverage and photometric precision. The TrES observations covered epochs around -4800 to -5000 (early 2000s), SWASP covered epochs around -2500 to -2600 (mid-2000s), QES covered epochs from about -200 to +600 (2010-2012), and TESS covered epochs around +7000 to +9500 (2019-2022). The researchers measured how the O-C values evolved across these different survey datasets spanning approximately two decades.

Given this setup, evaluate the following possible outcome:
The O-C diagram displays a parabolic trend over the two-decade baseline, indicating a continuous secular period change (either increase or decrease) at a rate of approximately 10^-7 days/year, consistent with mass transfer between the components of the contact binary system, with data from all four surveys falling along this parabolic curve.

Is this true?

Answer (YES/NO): NO